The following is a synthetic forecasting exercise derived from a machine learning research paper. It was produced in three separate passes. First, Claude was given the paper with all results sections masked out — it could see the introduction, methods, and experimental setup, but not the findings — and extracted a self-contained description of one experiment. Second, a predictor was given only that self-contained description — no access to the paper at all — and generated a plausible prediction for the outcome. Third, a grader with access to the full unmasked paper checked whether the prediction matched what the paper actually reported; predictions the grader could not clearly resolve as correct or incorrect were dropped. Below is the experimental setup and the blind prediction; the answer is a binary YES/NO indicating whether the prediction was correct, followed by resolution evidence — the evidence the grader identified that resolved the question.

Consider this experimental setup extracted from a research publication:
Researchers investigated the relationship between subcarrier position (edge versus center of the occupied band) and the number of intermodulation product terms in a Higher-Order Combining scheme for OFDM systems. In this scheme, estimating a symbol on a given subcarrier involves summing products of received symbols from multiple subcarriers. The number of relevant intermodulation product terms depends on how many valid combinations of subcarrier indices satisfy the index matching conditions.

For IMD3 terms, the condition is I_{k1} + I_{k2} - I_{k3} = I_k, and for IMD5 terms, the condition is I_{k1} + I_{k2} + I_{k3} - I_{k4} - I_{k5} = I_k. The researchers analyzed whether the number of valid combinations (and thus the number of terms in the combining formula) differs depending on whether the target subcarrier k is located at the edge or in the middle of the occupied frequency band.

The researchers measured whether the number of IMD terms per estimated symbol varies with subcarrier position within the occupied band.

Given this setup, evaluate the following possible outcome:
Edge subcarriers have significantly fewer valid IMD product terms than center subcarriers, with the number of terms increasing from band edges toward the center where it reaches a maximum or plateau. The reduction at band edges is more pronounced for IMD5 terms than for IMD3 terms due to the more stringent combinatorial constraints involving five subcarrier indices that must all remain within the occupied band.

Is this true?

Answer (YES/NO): NO